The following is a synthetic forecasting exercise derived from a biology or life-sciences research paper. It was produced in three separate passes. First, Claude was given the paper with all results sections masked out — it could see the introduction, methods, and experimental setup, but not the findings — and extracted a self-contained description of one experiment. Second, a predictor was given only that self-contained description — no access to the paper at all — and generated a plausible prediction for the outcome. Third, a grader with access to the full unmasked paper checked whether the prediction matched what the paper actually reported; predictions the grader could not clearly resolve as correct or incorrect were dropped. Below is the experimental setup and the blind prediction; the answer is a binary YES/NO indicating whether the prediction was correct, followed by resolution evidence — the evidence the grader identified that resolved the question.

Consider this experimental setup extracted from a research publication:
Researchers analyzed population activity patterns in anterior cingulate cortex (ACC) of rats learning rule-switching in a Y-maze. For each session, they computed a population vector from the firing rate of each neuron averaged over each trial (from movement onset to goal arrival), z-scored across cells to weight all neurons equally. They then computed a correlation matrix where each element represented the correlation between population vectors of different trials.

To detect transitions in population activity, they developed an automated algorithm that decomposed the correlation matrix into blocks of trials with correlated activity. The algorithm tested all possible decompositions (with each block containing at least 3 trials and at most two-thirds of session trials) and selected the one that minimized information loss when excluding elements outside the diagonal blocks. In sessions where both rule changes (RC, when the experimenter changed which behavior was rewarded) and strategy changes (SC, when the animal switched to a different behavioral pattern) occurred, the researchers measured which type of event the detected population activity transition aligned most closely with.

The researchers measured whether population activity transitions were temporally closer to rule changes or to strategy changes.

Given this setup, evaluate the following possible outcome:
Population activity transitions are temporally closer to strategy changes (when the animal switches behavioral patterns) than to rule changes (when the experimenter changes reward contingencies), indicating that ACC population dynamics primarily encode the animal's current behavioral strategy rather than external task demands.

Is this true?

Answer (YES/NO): YES